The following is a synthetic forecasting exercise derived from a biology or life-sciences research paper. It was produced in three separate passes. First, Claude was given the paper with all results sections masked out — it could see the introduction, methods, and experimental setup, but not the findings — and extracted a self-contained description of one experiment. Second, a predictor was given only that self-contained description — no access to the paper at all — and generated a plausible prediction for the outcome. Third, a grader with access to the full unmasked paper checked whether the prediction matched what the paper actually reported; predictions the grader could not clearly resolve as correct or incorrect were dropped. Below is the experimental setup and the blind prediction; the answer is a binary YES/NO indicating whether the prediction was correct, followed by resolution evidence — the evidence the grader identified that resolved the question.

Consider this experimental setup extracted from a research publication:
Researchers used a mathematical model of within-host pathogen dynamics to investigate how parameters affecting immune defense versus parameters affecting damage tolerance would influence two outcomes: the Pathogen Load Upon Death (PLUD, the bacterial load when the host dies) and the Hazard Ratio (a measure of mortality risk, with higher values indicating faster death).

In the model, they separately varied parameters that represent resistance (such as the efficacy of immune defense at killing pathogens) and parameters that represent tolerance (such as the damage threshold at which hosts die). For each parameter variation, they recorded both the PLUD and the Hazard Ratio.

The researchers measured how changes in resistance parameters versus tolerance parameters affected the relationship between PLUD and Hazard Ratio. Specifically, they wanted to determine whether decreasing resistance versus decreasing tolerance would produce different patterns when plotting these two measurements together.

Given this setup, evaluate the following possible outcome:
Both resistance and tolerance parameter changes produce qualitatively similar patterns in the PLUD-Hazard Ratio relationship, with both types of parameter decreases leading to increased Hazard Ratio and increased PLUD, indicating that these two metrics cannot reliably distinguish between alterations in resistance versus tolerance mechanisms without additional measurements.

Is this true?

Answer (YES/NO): NO